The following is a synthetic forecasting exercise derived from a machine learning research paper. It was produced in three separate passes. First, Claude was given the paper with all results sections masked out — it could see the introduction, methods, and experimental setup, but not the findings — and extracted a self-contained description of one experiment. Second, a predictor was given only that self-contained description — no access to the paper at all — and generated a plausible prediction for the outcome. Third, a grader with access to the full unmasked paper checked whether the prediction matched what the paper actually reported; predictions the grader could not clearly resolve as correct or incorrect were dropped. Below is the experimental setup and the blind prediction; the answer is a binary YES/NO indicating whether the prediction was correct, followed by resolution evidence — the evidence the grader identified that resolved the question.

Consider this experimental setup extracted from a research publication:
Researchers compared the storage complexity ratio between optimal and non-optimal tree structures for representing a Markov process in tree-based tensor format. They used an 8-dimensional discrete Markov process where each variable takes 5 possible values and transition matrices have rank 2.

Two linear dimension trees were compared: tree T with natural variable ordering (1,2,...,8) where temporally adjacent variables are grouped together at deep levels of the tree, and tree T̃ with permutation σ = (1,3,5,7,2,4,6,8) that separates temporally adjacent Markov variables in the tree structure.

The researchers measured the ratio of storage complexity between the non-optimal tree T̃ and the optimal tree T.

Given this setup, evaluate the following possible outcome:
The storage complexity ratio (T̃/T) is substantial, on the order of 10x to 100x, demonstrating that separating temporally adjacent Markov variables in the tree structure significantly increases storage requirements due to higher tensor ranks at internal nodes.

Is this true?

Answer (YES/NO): NO